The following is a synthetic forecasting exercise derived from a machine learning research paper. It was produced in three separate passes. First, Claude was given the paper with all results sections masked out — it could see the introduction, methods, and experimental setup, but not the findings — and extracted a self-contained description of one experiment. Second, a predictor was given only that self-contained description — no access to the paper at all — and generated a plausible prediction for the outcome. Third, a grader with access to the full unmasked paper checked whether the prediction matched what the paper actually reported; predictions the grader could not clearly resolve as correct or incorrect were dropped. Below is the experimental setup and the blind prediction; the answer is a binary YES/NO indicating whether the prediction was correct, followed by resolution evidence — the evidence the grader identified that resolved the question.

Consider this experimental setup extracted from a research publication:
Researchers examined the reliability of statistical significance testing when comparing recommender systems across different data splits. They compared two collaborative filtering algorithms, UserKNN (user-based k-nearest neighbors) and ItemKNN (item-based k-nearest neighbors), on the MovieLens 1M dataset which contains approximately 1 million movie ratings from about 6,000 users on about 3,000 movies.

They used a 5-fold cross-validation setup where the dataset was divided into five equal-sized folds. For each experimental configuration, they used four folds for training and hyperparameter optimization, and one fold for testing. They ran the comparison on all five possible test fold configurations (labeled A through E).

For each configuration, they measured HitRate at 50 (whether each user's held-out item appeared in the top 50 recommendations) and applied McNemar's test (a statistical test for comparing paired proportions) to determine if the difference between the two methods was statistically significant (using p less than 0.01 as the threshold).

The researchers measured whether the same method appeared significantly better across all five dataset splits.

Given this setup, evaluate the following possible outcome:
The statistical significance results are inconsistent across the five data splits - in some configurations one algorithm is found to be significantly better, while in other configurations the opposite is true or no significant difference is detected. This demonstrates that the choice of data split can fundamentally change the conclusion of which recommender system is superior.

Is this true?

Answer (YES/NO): YES